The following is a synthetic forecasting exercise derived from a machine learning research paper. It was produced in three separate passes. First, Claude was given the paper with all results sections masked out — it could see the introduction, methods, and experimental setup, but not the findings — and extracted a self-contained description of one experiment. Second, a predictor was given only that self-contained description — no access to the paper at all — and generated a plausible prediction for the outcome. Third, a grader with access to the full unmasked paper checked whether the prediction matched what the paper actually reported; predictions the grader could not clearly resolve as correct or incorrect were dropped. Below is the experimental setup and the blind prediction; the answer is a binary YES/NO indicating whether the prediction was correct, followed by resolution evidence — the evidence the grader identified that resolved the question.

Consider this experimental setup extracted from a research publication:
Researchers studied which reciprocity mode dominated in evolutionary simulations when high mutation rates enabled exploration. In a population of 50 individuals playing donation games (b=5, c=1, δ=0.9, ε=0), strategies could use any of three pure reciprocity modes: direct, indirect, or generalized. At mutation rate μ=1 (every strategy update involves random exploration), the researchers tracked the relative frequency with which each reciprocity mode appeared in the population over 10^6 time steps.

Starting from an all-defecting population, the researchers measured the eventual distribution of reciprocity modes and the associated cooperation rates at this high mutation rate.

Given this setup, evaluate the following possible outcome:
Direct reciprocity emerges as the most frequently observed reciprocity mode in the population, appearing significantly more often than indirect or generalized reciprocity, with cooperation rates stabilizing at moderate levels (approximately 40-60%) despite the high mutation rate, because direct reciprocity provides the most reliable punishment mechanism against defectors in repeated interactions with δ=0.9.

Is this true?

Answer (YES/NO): NO